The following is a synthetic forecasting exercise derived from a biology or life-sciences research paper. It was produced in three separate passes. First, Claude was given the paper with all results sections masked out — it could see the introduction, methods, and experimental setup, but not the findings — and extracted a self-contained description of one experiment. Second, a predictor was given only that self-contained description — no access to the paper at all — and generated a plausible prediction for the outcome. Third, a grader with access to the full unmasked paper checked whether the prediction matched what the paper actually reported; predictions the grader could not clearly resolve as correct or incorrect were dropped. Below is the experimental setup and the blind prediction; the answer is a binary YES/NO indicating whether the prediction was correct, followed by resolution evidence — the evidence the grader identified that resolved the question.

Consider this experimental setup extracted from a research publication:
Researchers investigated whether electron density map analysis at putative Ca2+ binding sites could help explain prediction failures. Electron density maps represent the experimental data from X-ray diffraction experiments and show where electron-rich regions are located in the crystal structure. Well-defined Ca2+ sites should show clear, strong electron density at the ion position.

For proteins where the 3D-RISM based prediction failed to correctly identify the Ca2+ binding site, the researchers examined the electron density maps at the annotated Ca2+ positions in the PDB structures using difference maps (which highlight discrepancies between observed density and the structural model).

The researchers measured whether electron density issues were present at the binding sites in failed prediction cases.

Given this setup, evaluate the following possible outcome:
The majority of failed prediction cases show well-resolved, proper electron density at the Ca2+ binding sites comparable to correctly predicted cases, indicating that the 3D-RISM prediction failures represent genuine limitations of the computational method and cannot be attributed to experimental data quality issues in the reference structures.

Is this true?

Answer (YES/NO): NO